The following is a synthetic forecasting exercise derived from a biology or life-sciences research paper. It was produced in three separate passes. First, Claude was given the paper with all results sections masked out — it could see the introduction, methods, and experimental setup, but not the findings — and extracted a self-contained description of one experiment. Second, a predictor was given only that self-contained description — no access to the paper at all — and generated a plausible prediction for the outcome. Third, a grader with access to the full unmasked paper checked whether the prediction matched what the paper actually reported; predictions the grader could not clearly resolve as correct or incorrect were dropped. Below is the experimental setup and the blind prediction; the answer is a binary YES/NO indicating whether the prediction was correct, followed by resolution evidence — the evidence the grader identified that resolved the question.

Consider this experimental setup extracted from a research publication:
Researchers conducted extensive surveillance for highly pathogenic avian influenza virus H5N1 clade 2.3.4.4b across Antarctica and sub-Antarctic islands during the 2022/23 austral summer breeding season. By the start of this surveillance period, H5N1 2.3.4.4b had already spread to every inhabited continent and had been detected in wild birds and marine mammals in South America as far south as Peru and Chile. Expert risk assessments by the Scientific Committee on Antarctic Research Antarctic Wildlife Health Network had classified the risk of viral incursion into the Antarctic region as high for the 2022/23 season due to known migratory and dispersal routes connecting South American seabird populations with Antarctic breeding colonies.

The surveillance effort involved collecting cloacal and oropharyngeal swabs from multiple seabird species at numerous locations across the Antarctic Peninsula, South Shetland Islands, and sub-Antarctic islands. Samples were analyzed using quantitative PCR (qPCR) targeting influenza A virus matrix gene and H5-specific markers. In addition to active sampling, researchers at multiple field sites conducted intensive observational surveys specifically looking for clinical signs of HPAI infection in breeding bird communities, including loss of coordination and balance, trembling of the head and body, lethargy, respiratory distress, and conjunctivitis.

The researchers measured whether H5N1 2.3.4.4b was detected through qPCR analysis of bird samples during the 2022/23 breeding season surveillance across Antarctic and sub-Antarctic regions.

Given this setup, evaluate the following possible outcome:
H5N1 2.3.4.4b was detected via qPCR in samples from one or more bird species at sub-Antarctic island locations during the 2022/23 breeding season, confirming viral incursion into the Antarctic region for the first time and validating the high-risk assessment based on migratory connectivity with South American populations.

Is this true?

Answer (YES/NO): NO